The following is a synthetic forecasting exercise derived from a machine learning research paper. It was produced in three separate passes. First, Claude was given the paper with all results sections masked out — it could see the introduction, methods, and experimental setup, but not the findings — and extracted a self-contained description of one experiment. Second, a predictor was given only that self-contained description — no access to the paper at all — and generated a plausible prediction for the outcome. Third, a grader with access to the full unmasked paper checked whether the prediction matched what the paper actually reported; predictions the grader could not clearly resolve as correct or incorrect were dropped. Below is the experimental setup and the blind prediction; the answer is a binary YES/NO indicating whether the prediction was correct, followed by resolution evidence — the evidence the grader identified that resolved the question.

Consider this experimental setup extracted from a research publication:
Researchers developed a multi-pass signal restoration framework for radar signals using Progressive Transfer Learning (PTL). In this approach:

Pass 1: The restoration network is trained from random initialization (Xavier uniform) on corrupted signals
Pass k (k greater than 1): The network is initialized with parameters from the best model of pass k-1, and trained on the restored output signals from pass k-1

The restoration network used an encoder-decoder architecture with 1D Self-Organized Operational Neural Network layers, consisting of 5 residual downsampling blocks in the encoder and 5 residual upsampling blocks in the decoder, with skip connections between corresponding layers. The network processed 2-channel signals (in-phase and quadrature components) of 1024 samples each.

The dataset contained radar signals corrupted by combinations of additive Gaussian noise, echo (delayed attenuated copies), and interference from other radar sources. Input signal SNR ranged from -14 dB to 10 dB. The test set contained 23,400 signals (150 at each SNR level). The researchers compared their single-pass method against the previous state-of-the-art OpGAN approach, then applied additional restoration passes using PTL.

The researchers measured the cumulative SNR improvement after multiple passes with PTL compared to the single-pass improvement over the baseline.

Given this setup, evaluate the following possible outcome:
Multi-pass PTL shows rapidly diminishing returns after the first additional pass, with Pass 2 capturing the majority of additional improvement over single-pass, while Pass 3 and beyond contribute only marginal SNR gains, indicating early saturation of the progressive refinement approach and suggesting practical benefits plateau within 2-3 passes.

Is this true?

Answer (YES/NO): NO